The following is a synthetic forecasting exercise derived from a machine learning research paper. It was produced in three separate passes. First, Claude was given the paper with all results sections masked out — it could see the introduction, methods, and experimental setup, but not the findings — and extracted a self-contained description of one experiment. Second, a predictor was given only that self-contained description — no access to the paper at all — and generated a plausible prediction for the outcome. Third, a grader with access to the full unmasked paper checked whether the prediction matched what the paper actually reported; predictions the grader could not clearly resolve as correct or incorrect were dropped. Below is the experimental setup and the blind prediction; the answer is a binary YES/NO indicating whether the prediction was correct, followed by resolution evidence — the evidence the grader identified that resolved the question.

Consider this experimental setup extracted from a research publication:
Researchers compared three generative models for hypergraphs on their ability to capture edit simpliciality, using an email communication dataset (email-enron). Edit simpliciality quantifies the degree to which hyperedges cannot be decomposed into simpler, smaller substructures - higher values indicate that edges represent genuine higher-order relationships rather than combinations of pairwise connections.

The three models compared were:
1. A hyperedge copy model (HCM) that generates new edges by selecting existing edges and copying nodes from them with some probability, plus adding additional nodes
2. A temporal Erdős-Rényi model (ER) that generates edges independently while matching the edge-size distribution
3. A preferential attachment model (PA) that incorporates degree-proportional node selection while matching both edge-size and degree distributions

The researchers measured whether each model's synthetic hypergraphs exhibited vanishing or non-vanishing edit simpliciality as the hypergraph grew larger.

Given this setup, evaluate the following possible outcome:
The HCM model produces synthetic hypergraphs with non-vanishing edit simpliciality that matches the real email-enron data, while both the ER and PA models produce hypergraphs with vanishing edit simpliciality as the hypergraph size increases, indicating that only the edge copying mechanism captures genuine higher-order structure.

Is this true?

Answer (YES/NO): NO